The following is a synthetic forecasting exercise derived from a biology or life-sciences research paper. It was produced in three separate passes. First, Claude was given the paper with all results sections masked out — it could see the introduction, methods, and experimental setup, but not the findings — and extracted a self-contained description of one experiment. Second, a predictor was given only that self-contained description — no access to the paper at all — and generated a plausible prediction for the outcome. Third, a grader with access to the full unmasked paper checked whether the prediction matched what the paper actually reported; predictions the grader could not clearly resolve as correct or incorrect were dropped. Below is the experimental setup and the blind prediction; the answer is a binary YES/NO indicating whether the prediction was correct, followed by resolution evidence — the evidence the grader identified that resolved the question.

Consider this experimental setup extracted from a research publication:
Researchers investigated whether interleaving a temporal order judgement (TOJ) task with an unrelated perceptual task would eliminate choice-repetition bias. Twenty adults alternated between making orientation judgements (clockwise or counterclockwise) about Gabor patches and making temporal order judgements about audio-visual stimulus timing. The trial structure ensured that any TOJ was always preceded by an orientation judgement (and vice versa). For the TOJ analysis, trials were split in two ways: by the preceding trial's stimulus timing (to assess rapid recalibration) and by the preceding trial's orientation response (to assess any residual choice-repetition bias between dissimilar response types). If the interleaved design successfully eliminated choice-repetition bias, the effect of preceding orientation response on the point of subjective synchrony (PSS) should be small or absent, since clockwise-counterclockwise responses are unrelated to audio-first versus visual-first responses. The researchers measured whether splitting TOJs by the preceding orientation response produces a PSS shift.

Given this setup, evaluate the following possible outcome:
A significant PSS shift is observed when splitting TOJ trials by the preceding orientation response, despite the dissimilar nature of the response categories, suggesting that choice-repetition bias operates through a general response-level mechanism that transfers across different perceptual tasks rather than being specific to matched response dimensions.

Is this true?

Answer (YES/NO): NO